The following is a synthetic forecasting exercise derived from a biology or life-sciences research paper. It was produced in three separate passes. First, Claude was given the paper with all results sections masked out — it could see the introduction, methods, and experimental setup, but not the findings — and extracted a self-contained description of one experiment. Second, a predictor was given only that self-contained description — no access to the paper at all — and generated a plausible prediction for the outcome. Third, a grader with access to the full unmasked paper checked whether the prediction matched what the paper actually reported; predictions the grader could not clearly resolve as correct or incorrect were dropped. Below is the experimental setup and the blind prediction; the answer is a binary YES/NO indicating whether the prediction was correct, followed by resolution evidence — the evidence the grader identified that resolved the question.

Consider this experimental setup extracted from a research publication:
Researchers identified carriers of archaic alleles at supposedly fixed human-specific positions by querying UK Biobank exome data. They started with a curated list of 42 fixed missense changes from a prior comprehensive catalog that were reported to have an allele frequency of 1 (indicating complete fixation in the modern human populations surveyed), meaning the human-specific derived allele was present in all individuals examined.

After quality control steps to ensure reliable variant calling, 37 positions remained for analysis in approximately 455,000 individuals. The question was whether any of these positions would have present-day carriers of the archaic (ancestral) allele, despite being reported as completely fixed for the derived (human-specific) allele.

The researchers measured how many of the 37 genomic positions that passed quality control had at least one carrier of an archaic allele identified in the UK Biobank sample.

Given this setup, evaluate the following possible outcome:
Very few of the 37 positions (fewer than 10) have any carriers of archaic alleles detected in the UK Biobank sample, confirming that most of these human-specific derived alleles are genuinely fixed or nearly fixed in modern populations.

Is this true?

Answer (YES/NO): NO